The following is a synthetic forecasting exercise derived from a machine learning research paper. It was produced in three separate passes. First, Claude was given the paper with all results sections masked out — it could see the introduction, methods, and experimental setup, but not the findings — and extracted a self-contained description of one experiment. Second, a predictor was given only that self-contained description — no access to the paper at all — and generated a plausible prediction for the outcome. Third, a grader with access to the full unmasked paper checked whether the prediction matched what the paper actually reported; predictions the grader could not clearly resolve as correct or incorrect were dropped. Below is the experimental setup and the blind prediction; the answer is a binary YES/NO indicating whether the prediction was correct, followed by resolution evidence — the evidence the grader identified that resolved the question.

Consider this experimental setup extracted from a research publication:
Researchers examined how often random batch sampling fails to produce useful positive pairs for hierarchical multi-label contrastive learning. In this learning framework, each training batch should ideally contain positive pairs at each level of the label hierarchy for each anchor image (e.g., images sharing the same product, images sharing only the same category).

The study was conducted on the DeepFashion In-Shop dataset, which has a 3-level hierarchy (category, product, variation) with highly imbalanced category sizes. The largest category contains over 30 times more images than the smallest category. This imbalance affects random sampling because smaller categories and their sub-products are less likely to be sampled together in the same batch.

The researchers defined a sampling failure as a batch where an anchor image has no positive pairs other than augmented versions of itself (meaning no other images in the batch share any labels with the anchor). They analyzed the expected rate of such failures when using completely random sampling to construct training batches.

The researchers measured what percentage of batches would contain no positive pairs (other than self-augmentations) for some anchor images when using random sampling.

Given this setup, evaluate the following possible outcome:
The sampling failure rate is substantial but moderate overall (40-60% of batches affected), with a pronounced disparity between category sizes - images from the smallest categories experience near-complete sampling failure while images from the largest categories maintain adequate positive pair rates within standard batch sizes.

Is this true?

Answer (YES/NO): NO